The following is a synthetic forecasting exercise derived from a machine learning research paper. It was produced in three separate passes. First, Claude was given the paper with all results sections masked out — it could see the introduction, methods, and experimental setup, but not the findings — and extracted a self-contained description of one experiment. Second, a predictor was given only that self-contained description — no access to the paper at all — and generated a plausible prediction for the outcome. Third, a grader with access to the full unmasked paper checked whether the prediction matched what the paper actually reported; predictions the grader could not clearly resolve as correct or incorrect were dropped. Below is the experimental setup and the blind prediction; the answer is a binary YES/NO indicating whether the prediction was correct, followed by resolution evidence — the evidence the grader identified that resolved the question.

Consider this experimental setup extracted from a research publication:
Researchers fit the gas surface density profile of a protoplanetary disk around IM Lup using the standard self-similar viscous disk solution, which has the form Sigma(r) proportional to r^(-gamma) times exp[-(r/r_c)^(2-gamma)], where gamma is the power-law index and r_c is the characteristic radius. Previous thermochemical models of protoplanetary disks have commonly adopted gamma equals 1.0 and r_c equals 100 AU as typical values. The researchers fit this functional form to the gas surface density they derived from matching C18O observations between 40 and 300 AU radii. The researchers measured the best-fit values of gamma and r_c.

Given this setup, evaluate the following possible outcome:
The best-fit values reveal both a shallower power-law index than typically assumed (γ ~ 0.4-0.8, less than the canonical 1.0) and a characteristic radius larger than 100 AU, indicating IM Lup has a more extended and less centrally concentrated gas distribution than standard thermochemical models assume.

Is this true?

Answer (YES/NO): YES